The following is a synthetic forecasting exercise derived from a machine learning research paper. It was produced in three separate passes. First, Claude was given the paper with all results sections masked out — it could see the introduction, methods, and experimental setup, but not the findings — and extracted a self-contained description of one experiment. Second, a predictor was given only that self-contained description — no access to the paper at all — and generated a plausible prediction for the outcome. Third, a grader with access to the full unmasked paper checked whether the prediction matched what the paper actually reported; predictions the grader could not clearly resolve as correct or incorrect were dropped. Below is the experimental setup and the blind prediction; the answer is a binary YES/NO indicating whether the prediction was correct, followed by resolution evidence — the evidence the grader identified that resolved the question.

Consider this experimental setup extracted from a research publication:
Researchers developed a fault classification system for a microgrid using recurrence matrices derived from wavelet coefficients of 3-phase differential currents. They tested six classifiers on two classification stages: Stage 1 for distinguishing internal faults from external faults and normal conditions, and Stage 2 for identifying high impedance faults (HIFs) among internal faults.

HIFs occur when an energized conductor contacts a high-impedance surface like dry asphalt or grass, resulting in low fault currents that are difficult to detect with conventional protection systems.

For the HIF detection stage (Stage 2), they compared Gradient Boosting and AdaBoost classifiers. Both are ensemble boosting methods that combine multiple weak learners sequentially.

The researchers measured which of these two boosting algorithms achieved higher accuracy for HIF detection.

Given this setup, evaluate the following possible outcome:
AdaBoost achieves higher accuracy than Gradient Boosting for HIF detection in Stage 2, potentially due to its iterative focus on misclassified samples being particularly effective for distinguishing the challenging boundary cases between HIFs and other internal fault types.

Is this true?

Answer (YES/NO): YES